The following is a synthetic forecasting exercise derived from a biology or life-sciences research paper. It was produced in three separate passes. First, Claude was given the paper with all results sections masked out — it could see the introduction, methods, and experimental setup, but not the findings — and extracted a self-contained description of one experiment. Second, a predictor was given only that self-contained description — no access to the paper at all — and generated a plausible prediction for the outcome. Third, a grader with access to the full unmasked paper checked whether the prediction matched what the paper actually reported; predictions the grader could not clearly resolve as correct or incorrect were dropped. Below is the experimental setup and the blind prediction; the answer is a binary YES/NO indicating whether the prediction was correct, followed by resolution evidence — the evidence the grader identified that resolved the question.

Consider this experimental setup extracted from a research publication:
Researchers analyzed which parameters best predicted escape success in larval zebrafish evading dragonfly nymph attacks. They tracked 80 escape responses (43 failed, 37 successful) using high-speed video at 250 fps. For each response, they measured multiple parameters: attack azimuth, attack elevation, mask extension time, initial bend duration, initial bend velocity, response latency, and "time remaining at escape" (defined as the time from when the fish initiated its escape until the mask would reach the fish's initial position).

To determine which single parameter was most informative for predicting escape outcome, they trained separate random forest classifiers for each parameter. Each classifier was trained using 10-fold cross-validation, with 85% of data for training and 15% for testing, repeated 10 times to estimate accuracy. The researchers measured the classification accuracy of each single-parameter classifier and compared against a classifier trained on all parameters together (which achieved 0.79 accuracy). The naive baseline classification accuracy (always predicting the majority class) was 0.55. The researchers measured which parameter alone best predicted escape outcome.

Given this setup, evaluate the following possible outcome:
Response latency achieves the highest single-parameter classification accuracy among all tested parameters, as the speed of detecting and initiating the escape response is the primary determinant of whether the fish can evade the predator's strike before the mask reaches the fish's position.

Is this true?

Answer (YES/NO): NO